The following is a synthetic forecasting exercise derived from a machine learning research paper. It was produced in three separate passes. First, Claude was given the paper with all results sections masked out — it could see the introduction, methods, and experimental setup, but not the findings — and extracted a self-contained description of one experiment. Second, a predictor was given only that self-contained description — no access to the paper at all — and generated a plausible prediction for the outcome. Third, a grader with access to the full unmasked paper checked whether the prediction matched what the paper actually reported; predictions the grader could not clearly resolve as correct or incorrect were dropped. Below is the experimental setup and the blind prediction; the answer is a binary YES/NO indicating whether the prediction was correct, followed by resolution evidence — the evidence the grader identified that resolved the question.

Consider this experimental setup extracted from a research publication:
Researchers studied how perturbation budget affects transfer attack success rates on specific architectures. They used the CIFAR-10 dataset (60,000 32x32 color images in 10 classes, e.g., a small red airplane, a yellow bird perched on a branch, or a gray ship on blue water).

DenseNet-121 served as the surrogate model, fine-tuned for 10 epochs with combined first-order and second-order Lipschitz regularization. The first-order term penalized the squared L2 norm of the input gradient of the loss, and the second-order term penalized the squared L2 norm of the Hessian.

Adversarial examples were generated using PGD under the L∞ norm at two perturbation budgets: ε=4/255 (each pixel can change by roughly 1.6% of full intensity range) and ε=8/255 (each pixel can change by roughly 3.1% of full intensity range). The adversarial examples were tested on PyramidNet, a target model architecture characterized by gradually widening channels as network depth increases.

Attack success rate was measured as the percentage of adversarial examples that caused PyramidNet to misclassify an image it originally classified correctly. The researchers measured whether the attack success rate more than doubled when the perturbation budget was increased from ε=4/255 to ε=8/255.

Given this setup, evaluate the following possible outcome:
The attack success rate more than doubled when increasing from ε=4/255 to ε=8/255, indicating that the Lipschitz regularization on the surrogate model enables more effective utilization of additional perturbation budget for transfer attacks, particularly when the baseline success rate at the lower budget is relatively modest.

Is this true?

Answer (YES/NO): NO